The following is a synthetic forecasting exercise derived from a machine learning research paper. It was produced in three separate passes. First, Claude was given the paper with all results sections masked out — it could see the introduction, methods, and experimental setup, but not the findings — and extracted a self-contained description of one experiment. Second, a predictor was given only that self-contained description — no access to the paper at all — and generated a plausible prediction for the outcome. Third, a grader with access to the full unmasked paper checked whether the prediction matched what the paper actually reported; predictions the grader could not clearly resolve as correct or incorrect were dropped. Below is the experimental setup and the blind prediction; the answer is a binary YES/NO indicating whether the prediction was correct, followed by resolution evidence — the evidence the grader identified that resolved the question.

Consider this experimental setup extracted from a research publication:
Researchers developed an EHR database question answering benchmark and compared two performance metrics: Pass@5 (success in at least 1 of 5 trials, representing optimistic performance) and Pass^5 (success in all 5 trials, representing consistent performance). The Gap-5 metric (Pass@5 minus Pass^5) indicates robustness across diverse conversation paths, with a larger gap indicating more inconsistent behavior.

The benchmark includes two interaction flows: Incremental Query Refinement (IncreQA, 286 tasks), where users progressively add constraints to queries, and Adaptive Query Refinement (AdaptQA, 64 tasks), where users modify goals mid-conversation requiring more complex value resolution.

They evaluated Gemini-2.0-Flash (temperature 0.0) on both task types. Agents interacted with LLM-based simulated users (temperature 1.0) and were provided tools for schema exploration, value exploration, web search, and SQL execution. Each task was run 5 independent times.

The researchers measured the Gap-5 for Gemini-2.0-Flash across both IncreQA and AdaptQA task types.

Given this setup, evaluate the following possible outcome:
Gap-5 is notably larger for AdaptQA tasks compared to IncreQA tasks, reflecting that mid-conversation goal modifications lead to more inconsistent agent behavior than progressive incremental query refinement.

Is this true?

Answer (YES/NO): NO